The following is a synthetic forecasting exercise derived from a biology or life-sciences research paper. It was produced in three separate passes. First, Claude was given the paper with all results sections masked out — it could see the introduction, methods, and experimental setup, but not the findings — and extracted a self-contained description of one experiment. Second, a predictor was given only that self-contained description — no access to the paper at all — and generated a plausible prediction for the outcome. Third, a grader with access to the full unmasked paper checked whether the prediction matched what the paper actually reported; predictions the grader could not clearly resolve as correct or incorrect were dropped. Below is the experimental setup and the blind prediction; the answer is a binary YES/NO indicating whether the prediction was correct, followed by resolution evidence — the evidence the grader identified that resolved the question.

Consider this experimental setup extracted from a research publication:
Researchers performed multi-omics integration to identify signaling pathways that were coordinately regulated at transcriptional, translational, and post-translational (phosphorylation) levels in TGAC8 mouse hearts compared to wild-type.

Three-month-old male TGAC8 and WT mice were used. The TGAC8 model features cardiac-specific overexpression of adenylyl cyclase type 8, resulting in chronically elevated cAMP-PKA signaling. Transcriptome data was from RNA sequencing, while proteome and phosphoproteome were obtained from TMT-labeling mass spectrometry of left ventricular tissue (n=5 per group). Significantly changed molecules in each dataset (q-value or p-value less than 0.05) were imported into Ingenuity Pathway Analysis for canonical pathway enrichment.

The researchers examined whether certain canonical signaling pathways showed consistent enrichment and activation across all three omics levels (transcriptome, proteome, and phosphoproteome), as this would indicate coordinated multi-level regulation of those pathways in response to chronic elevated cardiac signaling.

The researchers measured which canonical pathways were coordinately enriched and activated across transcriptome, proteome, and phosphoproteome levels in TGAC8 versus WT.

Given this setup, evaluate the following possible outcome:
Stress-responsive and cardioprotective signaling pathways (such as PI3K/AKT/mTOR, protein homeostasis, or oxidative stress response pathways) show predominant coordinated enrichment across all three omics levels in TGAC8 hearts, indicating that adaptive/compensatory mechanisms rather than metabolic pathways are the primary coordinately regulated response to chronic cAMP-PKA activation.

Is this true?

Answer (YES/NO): YES